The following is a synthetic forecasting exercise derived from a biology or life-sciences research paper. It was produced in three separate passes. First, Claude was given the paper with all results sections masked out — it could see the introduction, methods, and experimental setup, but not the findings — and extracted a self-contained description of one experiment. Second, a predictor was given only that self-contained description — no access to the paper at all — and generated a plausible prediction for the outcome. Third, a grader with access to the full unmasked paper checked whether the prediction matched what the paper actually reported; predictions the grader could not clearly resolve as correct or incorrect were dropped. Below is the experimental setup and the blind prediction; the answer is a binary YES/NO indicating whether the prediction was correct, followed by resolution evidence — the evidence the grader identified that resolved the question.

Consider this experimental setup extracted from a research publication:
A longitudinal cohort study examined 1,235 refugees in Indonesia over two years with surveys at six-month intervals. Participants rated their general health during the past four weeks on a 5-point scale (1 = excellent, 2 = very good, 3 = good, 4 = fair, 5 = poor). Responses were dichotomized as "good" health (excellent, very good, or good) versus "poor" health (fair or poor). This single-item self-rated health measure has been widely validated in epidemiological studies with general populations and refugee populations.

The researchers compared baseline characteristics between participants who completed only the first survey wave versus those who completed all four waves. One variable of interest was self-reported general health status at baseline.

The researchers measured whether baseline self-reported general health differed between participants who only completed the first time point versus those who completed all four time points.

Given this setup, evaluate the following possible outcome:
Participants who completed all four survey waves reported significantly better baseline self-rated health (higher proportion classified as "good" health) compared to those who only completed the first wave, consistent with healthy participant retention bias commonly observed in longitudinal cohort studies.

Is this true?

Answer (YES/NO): NO